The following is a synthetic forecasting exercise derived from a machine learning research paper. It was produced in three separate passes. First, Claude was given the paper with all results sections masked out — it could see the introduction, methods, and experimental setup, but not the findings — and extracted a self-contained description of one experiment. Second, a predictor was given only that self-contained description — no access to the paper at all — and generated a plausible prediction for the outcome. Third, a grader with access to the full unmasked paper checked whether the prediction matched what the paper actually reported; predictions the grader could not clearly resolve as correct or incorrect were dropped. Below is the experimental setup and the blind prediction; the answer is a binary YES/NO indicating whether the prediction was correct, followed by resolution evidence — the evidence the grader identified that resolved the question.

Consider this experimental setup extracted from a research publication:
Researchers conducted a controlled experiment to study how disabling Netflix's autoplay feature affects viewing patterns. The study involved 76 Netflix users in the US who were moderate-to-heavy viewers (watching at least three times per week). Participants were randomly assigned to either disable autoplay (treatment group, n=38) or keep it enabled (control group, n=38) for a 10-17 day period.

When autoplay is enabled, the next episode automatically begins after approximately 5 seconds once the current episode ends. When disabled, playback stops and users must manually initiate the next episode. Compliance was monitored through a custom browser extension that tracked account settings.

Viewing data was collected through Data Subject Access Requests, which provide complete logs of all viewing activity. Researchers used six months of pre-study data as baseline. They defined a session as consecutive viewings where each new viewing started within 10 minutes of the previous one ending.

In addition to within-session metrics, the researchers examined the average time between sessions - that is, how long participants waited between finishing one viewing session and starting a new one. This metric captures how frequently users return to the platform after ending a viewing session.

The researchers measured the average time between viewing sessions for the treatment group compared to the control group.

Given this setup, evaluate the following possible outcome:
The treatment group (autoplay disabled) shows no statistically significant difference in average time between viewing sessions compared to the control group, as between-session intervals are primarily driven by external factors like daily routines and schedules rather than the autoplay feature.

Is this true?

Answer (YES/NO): YES